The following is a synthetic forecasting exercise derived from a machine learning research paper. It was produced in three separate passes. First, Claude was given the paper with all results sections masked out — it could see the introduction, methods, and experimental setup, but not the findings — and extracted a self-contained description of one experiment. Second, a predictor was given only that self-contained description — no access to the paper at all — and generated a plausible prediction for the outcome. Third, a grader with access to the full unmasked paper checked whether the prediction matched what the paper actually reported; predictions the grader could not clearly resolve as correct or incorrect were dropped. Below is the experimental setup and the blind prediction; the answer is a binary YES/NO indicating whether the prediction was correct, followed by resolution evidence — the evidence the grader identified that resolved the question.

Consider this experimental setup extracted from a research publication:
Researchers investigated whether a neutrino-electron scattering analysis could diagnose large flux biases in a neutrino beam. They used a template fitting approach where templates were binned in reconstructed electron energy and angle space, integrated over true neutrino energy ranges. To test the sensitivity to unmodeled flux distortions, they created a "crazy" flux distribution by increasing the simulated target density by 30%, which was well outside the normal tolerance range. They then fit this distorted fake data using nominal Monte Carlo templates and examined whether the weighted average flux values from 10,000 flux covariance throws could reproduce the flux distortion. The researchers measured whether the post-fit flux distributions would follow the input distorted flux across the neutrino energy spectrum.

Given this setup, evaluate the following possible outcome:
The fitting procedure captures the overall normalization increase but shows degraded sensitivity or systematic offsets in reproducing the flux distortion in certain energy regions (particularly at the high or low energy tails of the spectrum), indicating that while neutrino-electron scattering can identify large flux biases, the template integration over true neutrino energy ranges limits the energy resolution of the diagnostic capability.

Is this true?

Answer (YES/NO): YES